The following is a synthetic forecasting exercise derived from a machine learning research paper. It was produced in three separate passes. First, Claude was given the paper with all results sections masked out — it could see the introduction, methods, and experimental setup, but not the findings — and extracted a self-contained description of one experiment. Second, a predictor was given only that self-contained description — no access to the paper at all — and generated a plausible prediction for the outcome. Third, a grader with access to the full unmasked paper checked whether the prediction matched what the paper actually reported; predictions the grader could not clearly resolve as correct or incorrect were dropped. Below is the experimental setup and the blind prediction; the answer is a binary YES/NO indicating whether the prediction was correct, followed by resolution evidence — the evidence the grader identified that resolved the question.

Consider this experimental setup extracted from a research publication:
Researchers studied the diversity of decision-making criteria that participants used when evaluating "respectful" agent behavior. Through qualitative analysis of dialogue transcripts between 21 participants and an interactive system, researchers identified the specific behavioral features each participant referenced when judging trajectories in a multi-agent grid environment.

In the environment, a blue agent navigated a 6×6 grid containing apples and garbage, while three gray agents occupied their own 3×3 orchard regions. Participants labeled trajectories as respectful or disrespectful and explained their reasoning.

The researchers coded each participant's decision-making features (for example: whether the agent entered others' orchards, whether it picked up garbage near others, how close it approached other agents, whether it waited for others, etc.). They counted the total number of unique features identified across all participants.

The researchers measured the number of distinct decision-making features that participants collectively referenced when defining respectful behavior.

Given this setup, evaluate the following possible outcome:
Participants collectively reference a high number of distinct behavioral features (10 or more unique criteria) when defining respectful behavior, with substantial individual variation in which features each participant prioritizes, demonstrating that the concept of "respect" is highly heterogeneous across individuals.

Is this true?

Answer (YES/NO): YES